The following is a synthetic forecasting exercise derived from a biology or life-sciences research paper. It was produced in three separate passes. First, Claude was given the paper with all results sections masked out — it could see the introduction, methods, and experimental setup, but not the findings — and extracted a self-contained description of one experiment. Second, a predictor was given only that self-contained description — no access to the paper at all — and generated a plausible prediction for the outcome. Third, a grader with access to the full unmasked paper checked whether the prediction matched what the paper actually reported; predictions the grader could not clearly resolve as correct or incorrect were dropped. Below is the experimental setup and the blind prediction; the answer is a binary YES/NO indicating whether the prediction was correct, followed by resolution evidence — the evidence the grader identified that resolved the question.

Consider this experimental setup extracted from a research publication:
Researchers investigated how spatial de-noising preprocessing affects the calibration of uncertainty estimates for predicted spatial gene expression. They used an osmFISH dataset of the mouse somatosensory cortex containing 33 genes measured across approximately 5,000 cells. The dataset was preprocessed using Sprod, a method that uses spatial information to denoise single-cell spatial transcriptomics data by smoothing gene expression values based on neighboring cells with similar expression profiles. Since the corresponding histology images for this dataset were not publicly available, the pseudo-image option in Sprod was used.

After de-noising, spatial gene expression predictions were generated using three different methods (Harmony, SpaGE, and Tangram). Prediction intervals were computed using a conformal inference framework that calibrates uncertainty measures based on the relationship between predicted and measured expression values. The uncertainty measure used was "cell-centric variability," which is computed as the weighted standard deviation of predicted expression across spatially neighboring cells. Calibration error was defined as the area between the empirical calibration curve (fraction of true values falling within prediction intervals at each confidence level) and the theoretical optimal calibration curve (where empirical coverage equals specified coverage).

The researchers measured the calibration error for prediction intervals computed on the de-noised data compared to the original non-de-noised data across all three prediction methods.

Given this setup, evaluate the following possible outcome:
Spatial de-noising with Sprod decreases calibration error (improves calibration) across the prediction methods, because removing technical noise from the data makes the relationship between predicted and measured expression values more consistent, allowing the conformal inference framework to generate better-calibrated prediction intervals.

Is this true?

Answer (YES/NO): NO